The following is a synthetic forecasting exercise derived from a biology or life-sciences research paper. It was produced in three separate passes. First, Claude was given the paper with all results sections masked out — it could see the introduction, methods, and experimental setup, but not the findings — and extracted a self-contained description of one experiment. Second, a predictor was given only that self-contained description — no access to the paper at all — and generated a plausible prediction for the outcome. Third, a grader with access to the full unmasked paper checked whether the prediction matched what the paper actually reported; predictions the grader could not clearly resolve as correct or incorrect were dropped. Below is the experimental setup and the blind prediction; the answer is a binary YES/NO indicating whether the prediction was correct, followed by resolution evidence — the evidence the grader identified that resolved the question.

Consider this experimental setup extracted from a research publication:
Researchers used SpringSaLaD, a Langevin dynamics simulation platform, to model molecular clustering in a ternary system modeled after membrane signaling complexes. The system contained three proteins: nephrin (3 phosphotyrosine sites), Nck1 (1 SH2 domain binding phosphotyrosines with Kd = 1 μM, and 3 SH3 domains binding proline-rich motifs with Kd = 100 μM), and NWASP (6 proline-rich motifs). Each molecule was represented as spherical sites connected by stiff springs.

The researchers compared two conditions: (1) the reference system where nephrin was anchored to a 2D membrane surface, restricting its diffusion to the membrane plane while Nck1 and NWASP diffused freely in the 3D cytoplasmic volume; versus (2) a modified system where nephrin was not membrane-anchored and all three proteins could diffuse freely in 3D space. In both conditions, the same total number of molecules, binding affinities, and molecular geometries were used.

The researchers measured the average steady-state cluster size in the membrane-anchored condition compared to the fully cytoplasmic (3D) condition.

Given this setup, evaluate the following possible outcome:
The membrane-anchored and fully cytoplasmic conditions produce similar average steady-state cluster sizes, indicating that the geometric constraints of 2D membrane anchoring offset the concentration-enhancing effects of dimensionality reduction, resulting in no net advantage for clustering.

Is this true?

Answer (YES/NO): NO